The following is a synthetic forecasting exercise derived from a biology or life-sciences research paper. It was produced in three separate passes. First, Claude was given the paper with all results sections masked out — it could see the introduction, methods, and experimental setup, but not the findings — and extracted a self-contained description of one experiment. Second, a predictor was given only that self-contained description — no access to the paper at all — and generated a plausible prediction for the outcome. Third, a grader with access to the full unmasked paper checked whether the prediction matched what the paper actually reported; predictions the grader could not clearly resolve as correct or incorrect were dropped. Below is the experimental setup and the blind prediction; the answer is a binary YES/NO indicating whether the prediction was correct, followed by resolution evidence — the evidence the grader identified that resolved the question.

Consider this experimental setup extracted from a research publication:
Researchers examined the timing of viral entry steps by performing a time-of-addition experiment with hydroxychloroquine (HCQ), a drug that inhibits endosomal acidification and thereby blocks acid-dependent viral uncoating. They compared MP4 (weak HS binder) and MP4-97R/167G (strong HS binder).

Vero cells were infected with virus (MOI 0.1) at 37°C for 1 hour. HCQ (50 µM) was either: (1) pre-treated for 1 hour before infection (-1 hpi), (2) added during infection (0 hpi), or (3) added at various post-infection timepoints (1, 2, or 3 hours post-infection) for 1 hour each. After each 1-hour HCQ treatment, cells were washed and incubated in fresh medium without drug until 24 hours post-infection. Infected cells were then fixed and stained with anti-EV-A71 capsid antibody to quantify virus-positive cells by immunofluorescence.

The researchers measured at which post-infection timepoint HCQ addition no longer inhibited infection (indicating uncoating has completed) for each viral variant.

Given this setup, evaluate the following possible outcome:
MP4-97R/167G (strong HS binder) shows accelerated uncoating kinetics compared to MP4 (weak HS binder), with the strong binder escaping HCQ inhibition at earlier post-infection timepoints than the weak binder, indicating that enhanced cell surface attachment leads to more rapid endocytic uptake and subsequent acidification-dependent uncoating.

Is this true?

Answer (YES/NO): NO